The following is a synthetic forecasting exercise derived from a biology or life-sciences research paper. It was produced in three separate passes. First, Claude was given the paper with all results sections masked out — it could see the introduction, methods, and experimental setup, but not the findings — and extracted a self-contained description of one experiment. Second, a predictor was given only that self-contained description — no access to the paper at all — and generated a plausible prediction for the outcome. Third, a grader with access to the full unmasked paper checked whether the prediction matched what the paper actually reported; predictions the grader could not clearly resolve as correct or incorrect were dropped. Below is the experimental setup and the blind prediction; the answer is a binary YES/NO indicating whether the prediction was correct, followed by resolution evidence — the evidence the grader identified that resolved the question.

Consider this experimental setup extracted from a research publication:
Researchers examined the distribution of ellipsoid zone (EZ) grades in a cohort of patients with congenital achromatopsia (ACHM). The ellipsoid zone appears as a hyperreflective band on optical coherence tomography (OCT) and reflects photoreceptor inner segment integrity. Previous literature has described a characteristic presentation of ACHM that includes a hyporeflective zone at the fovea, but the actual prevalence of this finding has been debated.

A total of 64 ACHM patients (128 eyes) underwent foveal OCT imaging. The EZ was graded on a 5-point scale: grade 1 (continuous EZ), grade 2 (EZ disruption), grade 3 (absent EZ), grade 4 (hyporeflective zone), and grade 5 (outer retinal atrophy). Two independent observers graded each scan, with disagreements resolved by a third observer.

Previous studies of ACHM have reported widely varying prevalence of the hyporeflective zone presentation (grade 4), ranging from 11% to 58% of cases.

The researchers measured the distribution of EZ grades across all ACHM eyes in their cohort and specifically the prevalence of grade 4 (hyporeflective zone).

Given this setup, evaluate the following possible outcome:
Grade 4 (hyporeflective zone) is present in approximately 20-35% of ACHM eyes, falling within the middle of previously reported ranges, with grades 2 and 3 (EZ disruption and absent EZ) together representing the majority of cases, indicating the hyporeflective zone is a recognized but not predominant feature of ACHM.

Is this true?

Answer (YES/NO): NO